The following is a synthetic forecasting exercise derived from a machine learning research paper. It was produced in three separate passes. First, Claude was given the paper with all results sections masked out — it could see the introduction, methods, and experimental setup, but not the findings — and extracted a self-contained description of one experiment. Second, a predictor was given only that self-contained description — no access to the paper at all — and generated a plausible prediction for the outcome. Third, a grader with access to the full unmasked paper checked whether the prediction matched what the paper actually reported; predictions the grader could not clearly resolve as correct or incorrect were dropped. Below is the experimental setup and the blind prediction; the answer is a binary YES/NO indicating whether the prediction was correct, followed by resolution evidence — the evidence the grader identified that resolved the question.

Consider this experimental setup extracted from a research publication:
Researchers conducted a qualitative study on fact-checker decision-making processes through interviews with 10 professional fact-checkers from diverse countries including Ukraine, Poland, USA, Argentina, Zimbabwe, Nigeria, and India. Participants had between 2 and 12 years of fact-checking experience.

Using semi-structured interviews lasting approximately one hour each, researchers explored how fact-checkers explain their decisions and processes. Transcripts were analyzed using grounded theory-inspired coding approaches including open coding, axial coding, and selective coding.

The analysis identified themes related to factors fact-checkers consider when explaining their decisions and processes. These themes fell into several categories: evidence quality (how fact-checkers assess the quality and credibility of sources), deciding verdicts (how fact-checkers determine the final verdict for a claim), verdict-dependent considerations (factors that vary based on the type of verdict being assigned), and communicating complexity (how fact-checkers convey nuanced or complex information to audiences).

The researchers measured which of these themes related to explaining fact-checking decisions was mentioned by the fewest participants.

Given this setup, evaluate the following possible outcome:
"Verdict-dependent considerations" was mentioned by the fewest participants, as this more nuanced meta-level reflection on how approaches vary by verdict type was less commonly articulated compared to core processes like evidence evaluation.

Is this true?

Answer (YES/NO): YES